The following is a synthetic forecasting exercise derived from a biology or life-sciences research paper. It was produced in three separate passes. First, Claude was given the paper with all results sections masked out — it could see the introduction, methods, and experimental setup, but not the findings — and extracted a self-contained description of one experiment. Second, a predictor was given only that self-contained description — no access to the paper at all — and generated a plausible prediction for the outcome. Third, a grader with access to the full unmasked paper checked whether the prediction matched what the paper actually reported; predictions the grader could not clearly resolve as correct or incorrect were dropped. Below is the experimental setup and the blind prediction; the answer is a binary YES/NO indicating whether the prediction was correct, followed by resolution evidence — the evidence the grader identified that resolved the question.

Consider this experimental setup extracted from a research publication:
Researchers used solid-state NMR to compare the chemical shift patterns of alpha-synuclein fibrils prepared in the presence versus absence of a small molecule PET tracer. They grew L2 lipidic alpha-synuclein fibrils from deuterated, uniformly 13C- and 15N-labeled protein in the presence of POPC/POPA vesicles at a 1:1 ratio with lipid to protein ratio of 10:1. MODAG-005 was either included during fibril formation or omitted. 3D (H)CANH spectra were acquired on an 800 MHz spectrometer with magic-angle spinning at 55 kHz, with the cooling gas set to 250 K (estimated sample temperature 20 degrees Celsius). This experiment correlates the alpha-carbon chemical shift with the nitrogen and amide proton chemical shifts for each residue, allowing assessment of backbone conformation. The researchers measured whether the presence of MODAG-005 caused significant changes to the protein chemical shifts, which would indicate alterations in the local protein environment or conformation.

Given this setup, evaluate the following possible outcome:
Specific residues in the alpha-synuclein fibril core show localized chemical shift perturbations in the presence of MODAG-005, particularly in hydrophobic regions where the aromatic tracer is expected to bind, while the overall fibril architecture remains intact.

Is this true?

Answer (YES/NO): YES